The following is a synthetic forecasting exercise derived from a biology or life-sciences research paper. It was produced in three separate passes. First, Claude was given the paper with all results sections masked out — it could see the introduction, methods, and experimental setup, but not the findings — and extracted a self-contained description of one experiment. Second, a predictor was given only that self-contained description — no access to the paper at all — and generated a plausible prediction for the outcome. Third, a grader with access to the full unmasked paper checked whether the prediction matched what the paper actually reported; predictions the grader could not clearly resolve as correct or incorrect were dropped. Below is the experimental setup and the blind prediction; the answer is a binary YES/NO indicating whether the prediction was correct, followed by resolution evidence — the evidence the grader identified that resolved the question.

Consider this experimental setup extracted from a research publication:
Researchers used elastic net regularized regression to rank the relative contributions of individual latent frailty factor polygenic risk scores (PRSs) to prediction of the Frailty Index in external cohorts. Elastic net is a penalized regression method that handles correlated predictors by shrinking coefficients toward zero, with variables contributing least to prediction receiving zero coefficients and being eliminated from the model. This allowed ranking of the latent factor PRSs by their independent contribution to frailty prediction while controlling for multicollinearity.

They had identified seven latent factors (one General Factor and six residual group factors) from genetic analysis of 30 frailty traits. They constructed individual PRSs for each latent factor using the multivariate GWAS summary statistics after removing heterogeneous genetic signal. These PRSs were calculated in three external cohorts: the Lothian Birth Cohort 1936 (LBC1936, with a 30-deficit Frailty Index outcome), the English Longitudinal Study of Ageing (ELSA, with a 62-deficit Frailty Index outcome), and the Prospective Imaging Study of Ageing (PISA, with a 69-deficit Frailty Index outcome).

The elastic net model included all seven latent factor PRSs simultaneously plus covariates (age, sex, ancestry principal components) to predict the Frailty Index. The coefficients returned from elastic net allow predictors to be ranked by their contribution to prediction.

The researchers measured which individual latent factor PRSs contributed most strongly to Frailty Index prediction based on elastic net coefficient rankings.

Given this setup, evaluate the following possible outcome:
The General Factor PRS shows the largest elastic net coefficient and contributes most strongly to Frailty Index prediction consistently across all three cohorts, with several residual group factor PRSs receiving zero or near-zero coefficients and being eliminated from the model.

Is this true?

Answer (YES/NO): NO